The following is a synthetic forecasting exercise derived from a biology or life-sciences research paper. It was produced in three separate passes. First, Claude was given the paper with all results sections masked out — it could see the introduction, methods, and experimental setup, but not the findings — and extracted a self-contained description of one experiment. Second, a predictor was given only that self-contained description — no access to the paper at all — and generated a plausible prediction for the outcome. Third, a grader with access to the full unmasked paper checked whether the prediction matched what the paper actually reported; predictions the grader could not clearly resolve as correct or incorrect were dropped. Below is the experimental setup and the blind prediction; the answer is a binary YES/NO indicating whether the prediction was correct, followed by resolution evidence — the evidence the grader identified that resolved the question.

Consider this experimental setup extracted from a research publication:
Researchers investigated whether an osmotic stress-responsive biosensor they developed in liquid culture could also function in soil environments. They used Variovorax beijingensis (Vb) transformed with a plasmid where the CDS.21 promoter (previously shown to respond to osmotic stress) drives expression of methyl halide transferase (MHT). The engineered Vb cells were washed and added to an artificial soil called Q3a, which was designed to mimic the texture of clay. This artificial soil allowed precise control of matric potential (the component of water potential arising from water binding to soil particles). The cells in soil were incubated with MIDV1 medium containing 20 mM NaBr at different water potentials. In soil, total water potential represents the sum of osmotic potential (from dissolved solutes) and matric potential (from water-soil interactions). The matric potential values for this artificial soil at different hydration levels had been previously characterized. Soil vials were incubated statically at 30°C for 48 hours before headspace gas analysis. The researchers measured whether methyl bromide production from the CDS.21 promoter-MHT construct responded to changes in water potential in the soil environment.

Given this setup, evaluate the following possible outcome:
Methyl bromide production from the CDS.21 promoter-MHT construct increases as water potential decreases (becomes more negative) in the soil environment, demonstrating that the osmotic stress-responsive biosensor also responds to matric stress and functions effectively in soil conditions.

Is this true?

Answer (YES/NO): NO